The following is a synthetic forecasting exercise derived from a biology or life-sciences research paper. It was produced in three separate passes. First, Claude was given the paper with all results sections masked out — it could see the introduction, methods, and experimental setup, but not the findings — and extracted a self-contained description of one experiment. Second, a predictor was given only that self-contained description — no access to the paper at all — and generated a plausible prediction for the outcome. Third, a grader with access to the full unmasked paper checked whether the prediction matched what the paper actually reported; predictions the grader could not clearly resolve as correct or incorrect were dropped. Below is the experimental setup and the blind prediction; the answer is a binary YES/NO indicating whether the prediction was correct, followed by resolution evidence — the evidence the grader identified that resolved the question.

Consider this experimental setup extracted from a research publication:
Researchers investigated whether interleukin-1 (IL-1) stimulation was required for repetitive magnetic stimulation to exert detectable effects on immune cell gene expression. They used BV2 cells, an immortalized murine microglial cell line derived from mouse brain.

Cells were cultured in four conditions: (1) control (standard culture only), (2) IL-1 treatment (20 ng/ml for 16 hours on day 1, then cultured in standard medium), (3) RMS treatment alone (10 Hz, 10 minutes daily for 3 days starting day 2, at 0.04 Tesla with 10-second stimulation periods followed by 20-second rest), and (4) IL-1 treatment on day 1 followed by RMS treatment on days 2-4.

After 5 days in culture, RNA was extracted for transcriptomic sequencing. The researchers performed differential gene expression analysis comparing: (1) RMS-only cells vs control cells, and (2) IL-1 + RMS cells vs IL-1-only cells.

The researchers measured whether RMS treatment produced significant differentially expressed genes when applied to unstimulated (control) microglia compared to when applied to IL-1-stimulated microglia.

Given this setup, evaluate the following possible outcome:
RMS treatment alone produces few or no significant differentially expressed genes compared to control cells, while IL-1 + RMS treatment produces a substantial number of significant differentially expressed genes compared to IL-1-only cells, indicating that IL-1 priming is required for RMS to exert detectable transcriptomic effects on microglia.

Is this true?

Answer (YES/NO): NO